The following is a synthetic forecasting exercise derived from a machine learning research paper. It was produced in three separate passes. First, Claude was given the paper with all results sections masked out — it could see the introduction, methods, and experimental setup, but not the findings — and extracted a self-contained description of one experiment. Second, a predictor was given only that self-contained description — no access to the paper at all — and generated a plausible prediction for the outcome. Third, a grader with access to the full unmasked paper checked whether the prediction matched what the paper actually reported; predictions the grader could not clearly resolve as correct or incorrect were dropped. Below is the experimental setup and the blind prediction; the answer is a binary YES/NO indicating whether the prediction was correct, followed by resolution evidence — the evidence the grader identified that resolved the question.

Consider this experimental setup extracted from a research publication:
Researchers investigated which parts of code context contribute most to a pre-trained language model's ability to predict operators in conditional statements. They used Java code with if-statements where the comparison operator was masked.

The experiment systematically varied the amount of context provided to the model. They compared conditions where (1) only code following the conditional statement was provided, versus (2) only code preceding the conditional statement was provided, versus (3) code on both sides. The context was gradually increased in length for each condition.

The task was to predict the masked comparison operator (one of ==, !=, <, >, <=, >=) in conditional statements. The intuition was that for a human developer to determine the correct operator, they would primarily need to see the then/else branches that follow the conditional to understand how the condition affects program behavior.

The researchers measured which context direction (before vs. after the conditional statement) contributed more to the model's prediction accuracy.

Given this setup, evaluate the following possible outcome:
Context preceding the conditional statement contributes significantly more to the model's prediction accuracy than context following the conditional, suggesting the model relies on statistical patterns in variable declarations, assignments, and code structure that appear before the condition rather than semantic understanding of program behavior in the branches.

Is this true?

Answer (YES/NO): NO